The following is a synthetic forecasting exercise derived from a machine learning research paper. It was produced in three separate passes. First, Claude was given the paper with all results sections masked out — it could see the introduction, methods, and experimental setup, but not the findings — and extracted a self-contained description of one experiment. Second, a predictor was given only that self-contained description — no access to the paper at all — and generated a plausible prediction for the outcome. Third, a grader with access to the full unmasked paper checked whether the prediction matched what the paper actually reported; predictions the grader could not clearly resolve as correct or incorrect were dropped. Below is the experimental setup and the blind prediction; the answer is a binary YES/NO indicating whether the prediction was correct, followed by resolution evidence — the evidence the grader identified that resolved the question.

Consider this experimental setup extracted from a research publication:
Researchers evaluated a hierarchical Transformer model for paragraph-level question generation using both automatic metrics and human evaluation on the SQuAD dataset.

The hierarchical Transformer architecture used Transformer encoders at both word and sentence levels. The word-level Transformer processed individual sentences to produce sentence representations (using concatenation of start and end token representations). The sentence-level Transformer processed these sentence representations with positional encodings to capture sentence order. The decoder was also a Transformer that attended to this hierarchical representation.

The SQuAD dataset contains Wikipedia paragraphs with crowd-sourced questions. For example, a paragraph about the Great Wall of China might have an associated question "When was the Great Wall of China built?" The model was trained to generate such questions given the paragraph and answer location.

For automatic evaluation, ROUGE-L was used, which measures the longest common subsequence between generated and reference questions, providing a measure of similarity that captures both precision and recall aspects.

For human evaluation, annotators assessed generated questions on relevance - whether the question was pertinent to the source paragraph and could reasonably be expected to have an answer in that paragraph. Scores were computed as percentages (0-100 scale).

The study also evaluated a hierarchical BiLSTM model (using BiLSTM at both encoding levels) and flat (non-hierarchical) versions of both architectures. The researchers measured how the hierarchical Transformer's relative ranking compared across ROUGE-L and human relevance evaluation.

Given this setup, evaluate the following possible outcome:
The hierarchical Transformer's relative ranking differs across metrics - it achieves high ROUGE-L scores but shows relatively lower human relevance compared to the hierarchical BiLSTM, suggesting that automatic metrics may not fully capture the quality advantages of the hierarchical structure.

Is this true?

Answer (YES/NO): YES